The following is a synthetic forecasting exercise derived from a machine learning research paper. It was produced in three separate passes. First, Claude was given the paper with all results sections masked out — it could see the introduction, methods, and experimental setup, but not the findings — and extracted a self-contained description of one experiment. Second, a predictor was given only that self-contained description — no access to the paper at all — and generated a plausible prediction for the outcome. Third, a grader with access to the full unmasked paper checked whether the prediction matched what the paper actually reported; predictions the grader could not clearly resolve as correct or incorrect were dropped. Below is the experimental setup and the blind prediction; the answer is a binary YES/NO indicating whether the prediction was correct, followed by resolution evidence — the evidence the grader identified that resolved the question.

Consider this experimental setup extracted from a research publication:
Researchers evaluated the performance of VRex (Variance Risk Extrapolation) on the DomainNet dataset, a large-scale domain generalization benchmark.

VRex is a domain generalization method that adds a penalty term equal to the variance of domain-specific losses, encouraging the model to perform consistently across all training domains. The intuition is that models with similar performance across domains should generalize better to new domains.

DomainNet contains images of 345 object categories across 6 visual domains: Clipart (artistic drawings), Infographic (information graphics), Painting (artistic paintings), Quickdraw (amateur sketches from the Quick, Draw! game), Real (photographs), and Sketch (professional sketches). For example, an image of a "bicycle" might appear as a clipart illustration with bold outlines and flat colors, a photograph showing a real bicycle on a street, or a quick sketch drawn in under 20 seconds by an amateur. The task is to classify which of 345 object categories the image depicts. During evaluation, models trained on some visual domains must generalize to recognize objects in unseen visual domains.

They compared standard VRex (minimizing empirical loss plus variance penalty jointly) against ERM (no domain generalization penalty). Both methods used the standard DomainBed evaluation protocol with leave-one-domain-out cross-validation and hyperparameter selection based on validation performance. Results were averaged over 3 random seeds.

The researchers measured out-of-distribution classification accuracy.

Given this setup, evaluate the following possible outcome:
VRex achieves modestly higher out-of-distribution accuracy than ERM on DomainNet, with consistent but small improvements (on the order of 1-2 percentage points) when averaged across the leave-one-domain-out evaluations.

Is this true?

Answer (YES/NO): NO